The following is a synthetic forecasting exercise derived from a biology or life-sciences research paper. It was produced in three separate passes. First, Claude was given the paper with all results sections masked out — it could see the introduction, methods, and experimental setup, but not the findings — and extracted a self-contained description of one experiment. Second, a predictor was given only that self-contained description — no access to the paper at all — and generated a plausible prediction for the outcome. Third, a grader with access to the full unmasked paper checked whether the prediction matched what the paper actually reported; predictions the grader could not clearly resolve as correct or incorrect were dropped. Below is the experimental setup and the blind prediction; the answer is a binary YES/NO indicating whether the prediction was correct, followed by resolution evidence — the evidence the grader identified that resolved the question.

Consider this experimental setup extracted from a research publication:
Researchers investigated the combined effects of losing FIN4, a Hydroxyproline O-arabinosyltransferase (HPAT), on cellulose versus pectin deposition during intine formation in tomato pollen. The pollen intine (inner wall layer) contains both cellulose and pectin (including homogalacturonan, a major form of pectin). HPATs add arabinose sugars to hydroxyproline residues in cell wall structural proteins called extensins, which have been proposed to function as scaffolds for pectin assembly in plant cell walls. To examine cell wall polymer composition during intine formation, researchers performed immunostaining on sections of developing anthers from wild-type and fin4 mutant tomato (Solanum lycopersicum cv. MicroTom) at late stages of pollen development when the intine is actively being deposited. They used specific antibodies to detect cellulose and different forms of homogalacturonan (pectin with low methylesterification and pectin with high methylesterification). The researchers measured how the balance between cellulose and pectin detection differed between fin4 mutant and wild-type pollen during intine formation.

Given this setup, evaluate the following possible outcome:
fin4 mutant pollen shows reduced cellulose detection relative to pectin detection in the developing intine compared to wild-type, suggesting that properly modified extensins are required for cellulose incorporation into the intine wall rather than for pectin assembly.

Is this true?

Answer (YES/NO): YES